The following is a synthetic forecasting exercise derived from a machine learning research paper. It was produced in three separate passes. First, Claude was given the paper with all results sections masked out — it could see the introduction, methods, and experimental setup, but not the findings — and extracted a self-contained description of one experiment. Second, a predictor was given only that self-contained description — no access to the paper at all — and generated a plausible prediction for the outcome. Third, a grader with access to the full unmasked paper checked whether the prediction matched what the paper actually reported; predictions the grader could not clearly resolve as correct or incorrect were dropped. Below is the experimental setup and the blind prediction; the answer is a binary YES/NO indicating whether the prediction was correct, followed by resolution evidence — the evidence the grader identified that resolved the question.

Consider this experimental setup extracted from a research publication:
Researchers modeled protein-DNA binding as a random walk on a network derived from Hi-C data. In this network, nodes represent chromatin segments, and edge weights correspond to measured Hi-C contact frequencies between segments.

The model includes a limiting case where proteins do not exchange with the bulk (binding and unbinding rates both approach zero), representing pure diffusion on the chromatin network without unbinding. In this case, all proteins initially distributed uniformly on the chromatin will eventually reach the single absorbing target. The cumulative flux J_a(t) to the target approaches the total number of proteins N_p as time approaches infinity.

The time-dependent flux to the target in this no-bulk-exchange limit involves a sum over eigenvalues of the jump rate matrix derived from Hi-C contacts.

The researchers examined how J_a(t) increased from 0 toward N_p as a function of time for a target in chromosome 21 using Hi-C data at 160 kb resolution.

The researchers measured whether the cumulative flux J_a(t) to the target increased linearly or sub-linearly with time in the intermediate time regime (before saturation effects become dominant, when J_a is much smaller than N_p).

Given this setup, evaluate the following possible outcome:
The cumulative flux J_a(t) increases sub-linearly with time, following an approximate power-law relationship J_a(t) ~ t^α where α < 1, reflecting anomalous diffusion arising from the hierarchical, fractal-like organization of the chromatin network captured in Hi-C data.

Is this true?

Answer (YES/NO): NO